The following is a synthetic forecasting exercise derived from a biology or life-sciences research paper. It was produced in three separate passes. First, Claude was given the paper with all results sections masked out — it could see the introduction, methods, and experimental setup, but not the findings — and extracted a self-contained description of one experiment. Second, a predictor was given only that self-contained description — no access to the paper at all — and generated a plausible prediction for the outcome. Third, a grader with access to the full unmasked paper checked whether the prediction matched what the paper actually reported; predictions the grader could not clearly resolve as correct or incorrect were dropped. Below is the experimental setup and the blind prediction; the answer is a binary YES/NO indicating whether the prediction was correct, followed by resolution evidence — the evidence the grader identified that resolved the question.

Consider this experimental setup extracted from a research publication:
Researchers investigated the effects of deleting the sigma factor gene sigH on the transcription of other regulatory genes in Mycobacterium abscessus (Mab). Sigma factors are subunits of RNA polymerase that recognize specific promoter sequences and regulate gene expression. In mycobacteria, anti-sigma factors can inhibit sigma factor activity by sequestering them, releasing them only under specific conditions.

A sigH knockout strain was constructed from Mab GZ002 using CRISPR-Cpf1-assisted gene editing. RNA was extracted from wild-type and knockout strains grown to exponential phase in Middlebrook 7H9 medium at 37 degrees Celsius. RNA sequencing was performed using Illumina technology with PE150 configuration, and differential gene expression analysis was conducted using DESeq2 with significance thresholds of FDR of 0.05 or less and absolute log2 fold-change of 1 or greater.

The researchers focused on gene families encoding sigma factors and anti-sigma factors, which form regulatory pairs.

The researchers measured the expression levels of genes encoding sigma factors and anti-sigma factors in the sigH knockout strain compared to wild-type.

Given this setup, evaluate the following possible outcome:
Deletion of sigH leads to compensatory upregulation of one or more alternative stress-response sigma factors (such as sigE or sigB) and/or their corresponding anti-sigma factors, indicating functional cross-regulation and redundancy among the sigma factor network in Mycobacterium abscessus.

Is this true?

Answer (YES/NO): NO